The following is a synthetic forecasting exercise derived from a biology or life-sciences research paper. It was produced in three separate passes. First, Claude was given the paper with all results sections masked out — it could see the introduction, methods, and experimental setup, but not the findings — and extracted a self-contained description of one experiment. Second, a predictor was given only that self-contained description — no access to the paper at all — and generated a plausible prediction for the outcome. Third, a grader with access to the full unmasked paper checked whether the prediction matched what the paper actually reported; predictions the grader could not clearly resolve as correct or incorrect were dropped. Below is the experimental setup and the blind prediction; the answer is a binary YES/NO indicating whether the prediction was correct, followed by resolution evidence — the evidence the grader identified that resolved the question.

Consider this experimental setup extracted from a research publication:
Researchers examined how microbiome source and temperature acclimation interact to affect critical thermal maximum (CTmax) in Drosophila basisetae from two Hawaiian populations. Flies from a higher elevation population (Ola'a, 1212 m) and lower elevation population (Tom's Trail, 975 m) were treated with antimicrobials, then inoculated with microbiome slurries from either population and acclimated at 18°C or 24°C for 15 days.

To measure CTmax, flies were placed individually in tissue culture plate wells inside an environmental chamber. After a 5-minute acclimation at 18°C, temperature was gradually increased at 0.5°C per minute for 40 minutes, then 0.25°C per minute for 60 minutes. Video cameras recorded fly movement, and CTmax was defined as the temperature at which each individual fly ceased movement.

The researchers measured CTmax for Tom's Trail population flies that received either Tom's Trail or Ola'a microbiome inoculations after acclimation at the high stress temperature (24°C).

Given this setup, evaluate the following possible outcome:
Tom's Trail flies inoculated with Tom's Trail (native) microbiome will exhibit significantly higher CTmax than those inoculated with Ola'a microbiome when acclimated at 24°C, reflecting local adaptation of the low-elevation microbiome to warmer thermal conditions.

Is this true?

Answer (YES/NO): YES